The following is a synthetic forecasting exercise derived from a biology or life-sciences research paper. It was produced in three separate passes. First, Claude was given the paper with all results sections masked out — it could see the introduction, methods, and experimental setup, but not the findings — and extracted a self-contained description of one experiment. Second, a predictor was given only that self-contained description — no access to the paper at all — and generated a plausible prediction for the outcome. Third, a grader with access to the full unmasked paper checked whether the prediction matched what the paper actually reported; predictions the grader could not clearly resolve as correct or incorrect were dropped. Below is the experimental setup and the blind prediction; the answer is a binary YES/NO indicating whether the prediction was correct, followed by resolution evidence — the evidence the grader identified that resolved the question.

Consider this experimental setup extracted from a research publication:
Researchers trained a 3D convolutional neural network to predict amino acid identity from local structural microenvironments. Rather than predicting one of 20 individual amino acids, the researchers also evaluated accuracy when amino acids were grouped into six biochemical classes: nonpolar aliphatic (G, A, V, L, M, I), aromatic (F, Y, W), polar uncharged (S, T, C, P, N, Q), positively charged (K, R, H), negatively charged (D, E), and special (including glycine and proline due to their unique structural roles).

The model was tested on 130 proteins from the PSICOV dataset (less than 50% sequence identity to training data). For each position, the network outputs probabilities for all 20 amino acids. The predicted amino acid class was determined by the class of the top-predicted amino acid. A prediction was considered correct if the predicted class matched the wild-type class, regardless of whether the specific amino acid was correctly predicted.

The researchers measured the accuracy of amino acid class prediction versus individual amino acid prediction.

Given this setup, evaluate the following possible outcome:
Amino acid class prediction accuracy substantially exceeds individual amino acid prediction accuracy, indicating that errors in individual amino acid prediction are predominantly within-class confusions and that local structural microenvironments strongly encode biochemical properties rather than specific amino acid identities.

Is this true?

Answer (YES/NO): NO